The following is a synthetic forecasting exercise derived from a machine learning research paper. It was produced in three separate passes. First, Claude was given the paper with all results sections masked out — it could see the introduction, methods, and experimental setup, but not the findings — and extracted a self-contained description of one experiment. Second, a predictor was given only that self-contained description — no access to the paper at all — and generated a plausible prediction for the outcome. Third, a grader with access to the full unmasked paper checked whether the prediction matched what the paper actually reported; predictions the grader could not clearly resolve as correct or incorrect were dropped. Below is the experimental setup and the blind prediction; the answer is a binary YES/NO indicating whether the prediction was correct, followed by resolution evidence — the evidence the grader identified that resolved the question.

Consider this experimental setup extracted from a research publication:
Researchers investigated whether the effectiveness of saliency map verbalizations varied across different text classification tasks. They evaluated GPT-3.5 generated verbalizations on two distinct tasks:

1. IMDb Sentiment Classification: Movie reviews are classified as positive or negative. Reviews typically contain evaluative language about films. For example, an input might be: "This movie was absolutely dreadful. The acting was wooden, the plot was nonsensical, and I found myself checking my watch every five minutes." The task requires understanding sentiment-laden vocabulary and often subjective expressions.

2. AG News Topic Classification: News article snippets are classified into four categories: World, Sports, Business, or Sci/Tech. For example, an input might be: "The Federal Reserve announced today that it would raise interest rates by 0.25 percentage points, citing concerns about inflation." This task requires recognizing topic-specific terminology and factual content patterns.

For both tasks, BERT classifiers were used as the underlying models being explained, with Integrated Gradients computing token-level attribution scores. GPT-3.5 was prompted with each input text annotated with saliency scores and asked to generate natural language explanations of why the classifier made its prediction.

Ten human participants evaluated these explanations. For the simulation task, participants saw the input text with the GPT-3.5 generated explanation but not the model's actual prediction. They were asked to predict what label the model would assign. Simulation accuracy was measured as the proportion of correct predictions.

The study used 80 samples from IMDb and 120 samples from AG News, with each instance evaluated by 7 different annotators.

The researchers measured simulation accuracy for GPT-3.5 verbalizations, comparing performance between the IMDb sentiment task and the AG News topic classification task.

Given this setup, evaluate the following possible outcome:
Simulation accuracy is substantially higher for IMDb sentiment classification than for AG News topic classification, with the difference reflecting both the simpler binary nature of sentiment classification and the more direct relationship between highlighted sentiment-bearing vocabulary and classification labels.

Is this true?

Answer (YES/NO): YES